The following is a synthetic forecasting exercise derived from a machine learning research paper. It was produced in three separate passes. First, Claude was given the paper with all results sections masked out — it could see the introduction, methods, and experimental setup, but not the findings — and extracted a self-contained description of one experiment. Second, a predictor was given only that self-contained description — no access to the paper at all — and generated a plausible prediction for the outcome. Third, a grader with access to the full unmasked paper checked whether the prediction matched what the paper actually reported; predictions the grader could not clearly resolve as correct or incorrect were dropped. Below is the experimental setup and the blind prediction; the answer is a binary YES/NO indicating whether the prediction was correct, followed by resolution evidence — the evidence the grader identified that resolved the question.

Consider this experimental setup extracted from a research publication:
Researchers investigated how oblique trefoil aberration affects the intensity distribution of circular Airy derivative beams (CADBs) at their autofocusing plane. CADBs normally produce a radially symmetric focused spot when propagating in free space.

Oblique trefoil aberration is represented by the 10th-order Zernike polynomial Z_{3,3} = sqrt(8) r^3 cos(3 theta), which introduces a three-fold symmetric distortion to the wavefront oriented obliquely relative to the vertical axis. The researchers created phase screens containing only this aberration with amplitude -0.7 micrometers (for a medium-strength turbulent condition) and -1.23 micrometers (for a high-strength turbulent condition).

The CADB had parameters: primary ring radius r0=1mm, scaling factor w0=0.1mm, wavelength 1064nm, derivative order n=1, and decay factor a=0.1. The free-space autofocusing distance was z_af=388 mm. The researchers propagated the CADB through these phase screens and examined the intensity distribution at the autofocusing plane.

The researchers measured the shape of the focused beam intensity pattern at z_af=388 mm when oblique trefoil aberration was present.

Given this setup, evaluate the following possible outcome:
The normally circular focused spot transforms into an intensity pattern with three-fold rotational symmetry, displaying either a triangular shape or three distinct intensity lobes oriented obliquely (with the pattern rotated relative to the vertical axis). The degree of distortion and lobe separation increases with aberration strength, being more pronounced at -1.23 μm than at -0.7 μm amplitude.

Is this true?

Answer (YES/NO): YES